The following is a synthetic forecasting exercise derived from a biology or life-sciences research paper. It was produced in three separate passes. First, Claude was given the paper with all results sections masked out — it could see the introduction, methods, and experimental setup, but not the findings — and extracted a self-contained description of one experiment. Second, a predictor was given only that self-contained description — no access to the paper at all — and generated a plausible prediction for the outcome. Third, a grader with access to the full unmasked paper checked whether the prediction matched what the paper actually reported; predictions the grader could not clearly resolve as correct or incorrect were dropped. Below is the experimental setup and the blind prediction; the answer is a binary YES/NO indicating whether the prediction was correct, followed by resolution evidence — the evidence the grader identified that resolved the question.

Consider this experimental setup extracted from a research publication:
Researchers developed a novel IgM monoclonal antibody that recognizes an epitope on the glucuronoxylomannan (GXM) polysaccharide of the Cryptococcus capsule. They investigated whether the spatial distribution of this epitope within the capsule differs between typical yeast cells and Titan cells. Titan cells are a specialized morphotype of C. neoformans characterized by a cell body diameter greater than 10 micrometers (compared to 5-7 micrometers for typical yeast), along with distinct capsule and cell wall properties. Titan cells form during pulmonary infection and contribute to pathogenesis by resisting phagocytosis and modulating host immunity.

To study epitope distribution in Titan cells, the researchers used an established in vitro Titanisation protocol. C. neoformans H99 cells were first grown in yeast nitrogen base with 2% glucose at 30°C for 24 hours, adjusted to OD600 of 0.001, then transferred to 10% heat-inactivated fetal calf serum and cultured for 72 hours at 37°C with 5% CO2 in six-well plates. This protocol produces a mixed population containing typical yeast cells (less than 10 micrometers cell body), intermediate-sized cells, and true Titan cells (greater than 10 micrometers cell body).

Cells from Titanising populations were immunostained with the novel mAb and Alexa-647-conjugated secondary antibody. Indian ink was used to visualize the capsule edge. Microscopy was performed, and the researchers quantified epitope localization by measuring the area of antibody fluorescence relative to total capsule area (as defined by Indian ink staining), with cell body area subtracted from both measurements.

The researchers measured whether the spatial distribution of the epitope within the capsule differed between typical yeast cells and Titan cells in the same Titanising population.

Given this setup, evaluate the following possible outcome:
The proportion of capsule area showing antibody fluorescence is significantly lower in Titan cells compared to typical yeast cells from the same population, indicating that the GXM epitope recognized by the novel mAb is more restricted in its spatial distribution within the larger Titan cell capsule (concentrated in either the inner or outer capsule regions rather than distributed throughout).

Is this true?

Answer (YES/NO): NO